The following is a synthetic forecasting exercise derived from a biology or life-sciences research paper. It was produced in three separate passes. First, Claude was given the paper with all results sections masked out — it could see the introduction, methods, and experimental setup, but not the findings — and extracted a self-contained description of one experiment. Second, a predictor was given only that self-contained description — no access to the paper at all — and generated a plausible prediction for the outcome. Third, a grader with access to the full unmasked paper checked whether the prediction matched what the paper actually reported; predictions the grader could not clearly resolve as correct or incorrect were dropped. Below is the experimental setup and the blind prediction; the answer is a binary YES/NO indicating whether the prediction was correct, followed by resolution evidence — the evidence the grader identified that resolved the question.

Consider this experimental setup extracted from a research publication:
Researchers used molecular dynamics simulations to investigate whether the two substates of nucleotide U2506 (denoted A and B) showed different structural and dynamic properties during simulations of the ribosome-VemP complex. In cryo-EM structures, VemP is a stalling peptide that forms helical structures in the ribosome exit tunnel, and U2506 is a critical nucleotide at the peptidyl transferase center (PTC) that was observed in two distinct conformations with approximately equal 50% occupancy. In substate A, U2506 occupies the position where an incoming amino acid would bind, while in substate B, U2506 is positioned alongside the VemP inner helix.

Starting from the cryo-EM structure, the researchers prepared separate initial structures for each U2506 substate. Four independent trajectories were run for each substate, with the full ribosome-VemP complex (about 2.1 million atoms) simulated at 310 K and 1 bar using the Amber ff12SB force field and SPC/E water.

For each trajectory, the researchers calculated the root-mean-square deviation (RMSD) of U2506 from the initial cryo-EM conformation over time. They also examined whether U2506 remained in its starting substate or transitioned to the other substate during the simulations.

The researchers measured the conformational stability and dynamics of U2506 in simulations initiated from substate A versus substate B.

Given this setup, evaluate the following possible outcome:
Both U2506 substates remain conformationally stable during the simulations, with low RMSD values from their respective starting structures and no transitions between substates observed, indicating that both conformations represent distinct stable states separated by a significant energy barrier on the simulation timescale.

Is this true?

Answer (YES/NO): YES